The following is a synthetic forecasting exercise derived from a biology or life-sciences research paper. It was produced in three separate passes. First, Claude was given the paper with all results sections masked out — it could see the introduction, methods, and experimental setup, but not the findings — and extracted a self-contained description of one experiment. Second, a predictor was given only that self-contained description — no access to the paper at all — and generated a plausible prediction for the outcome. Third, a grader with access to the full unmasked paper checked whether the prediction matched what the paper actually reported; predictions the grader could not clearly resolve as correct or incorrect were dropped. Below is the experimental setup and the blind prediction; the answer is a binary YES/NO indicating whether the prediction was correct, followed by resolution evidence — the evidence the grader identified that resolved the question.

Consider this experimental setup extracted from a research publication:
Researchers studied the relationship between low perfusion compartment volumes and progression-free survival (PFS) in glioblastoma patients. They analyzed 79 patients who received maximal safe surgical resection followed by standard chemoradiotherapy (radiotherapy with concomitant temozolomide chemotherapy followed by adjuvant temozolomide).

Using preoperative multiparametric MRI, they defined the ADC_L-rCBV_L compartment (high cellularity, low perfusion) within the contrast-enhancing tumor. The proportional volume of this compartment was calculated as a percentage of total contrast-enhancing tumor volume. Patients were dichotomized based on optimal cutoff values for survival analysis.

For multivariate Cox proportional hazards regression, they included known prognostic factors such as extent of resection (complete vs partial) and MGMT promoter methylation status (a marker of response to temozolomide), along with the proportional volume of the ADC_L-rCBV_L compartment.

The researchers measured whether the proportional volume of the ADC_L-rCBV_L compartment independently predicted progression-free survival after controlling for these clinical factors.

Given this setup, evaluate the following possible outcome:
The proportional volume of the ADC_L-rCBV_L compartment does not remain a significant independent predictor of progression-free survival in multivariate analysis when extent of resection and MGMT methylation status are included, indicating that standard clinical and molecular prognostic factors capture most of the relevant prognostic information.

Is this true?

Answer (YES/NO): NO